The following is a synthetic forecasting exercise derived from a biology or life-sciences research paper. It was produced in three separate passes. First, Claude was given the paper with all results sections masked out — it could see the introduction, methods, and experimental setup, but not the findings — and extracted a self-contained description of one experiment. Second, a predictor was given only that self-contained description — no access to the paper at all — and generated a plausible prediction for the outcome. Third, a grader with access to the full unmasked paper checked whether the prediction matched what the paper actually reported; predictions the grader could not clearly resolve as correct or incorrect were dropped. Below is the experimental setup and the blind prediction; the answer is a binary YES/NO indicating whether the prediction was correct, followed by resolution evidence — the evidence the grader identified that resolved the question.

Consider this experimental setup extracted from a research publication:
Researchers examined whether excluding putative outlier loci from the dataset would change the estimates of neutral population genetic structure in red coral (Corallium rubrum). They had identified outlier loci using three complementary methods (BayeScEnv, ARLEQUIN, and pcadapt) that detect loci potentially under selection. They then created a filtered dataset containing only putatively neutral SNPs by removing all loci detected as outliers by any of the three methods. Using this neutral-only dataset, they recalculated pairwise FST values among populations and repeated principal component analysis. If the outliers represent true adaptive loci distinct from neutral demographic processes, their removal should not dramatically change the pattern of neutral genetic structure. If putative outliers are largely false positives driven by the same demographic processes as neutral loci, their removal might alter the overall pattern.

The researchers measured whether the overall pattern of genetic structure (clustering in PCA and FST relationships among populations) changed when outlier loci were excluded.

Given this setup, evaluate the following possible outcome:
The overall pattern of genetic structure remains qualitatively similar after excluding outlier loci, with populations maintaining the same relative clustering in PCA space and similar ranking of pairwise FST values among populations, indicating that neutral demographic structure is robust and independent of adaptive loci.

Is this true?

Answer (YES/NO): YES